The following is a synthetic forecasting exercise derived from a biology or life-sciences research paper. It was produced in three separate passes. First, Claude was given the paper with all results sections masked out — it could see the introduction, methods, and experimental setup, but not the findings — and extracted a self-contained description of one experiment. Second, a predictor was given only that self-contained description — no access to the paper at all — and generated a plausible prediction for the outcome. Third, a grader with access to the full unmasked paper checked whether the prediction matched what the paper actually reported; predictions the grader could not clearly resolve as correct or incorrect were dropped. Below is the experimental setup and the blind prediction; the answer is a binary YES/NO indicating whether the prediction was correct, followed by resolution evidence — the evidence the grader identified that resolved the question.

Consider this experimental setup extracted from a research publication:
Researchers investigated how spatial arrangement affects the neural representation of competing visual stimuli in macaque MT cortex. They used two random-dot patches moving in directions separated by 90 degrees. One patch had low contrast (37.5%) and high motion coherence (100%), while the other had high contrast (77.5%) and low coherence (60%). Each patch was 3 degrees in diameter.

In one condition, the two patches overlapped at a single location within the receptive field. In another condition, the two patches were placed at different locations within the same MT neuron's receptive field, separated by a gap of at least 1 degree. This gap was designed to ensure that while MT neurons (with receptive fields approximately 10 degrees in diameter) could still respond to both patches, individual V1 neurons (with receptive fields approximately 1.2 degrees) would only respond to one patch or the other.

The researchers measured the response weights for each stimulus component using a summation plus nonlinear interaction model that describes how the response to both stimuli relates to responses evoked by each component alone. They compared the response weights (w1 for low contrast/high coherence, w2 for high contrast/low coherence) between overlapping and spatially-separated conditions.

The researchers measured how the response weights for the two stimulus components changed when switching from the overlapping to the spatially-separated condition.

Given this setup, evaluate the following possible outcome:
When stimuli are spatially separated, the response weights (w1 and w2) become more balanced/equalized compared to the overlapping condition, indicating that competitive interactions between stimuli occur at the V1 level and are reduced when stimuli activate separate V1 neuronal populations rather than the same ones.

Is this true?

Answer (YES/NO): YES